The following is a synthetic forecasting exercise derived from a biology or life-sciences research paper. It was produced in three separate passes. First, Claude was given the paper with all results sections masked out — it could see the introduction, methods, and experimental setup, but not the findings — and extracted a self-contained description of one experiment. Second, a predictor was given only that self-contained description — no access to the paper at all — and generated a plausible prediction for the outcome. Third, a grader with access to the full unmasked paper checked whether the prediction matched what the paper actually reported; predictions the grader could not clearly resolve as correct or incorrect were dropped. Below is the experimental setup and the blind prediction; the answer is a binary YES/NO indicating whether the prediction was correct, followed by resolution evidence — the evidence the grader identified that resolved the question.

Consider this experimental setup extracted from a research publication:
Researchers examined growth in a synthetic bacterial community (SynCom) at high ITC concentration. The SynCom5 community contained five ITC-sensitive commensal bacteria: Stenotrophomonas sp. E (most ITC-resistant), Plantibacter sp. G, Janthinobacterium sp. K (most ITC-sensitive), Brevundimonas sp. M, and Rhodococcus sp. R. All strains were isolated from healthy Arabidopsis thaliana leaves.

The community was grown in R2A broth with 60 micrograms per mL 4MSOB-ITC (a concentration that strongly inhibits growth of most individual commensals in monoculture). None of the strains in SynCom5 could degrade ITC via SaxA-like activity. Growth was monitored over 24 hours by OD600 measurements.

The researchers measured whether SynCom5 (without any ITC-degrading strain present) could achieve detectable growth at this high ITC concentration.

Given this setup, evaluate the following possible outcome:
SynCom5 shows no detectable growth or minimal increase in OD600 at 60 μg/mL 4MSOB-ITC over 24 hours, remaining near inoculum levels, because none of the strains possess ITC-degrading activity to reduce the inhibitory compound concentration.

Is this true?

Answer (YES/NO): NO